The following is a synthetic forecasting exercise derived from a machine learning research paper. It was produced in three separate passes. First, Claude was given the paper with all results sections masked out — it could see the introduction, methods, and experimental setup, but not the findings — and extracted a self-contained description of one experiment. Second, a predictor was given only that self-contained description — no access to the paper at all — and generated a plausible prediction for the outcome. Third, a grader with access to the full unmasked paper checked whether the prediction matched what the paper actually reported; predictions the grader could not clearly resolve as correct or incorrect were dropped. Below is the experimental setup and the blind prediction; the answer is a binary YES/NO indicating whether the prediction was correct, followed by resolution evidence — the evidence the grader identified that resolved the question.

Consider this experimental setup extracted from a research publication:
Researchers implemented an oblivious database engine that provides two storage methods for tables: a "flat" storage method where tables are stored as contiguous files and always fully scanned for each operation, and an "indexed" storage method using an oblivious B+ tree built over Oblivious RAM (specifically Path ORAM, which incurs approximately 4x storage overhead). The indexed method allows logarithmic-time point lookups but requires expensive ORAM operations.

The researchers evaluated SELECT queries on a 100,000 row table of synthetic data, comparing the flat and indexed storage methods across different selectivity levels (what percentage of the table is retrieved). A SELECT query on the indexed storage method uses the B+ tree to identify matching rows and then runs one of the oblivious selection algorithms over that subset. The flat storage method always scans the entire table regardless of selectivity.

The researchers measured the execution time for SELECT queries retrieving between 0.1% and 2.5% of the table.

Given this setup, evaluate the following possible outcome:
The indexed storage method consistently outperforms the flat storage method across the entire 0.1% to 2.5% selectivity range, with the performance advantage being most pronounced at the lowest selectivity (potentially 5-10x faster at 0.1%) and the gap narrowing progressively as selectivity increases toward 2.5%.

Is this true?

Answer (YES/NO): NO